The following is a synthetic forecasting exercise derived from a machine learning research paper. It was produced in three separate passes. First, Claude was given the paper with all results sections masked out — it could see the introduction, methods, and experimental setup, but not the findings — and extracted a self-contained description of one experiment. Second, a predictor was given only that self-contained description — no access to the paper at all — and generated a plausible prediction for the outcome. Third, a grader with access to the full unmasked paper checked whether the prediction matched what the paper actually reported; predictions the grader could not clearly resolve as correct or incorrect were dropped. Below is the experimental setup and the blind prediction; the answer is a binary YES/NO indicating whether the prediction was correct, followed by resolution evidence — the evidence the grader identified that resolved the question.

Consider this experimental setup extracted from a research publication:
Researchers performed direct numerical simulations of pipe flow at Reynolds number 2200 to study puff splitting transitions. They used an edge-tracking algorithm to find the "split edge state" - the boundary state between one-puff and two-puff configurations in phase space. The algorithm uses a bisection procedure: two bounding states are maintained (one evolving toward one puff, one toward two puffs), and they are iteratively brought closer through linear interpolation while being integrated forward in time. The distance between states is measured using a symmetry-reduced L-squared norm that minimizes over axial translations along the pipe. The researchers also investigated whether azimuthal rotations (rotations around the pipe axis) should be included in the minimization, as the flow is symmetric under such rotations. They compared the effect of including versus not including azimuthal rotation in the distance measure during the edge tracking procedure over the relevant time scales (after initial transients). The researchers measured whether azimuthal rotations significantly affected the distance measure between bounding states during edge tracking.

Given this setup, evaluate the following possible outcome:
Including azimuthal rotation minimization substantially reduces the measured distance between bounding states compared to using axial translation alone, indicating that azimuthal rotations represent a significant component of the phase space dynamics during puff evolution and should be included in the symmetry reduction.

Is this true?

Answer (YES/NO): NO